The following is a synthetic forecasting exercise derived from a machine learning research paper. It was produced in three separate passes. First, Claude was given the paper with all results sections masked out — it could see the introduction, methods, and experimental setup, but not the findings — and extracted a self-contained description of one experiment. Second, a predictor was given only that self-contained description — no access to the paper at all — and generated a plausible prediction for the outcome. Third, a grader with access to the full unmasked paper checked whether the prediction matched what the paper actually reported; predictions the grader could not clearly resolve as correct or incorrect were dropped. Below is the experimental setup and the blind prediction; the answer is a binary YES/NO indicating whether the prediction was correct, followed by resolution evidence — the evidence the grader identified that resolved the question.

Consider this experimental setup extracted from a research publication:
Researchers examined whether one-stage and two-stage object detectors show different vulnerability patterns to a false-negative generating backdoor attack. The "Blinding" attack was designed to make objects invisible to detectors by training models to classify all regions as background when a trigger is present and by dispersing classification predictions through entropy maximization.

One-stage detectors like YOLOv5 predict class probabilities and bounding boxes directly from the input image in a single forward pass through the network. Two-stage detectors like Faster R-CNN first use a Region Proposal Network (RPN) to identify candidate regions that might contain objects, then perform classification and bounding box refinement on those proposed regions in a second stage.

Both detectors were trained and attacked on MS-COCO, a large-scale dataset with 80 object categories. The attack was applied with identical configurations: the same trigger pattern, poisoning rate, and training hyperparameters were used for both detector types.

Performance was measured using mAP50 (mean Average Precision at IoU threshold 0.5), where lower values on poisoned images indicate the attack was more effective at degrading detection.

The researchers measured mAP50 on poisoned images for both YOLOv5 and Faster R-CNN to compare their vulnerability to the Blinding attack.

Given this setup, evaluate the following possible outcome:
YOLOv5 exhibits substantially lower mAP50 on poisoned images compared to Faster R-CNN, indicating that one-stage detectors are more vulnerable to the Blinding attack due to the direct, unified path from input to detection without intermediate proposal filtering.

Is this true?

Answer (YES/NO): NO